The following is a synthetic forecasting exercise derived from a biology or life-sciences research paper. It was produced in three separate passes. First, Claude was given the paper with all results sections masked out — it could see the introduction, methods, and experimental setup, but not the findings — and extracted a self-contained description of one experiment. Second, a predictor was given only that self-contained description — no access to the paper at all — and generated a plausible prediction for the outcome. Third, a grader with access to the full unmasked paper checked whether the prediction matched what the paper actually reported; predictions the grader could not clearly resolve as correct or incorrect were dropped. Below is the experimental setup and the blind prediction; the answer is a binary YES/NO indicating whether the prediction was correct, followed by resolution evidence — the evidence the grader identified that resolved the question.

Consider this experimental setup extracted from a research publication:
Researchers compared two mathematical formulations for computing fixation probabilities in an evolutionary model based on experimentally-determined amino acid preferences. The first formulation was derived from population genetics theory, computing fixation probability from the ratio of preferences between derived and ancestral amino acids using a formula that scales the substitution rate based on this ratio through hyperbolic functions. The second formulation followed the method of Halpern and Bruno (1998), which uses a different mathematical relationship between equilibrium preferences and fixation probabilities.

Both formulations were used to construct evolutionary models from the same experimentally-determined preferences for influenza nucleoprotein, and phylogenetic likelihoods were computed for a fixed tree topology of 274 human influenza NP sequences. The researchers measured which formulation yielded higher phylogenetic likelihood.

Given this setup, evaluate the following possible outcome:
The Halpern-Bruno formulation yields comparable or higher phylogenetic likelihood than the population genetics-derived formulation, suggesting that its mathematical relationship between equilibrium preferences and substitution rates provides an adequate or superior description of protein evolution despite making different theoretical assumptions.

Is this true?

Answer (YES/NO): NO